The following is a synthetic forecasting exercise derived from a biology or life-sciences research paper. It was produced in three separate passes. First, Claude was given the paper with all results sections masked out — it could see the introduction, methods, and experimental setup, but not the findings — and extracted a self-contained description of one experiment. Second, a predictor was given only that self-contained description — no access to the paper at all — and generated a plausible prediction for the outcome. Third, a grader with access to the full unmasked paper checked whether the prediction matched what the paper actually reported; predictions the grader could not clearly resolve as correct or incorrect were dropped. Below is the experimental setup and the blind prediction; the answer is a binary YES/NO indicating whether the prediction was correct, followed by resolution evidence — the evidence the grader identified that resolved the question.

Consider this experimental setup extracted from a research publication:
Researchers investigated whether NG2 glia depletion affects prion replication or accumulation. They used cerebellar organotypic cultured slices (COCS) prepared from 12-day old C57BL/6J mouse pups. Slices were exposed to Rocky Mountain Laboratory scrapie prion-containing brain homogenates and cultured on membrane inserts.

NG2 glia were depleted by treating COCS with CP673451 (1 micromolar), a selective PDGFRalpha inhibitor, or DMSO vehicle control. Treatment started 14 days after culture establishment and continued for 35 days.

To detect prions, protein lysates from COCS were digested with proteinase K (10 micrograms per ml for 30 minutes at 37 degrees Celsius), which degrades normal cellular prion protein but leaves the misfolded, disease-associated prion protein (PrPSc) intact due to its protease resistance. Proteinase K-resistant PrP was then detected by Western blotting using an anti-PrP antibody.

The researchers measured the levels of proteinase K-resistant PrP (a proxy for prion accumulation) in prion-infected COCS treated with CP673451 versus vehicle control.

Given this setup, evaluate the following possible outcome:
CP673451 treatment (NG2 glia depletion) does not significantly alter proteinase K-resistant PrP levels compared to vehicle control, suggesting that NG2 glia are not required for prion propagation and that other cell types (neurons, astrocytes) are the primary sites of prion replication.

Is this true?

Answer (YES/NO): YES